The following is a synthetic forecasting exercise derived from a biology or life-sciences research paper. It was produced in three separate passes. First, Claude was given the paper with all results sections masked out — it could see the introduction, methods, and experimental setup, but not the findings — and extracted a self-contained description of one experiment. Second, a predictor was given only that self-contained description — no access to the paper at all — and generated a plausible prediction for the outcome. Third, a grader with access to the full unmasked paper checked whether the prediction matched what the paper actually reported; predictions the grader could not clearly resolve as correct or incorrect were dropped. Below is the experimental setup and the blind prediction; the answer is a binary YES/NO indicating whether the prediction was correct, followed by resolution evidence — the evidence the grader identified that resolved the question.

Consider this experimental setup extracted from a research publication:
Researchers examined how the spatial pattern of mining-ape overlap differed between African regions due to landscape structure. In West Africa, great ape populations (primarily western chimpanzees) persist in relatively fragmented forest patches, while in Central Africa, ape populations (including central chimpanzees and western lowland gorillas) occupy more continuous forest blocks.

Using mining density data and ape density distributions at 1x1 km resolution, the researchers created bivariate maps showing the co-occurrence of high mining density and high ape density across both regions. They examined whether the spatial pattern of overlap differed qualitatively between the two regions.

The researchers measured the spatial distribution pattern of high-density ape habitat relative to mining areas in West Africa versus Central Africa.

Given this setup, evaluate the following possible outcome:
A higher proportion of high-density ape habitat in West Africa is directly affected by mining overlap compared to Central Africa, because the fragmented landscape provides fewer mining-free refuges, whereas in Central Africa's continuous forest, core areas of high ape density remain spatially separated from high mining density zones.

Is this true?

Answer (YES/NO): YES